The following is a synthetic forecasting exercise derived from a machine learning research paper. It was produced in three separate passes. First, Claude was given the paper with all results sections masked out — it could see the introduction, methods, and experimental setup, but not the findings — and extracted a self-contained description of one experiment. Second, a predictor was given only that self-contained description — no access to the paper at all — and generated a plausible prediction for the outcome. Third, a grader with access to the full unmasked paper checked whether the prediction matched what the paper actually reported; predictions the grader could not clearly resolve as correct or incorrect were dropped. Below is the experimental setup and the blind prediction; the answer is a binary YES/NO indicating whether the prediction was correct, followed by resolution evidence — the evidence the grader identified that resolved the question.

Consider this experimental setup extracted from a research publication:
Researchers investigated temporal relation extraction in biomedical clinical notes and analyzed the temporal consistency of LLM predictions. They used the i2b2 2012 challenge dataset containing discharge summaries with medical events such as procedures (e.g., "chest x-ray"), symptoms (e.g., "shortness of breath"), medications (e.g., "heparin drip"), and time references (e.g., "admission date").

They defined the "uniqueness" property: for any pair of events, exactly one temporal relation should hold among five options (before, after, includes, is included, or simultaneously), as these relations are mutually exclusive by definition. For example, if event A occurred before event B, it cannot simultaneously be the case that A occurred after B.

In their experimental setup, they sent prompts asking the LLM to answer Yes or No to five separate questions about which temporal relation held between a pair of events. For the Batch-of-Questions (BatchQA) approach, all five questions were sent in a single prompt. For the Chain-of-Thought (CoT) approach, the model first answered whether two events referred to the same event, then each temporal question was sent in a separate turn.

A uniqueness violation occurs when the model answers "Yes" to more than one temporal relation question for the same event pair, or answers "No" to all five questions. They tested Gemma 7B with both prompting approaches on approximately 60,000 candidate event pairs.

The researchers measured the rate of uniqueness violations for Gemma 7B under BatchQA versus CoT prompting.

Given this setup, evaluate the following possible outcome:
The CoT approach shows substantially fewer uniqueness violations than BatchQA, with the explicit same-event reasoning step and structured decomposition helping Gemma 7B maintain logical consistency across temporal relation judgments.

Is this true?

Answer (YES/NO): NO